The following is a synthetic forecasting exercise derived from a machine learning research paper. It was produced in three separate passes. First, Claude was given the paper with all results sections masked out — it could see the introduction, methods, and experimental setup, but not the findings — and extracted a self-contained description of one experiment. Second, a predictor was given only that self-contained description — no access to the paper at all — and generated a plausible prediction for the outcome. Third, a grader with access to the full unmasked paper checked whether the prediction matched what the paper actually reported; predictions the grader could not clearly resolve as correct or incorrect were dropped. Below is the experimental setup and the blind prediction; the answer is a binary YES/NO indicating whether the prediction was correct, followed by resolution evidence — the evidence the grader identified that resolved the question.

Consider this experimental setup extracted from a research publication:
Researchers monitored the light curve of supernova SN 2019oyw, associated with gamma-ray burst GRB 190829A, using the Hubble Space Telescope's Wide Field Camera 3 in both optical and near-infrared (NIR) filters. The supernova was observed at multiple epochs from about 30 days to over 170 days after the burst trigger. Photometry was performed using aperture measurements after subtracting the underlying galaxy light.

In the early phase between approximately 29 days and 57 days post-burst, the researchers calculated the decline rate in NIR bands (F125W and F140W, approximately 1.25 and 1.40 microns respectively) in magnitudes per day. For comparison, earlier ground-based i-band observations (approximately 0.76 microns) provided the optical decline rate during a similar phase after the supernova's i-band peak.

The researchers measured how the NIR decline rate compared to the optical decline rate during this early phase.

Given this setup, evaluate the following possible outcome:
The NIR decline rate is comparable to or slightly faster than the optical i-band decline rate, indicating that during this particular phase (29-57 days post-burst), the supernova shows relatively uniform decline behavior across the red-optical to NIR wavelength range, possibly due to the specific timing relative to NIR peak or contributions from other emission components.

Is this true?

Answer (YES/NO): NO